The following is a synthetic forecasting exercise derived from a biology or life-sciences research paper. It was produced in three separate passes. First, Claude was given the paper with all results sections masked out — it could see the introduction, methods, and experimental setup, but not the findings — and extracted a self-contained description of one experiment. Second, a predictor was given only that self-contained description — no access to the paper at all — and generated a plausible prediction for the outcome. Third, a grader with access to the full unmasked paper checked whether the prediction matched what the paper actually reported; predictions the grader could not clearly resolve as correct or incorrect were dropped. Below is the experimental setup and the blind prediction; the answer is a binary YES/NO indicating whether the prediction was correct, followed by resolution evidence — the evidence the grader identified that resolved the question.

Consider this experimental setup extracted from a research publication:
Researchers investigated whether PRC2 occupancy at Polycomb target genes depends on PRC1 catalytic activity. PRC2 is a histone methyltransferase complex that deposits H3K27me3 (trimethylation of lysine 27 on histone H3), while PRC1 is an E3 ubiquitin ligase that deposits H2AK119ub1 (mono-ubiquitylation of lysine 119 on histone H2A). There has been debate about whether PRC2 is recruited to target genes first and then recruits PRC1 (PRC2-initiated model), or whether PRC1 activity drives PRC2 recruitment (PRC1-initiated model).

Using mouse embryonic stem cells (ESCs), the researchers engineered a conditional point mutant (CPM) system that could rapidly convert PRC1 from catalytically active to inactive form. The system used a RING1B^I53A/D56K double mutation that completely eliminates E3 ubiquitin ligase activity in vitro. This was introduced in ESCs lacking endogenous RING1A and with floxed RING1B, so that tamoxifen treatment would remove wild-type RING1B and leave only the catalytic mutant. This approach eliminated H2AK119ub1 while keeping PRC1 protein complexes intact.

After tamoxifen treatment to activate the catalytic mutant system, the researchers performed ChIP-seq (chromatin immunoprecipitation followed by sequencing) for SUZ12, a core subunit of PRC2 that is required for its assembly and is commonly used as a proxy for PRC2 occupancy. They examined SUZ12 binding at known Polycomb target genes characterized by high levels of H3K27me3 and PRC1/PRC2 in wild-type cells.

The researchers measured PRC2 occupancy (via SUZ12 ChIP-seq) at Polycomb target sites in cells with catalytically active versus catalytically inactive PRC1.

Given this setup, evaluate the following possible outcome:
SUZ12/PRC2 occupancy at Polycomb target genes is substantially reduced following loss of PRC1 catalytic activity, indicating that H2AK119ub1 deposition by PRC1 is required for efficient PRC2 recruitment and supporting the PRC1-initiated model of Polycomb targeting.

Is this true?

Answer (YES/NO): YES